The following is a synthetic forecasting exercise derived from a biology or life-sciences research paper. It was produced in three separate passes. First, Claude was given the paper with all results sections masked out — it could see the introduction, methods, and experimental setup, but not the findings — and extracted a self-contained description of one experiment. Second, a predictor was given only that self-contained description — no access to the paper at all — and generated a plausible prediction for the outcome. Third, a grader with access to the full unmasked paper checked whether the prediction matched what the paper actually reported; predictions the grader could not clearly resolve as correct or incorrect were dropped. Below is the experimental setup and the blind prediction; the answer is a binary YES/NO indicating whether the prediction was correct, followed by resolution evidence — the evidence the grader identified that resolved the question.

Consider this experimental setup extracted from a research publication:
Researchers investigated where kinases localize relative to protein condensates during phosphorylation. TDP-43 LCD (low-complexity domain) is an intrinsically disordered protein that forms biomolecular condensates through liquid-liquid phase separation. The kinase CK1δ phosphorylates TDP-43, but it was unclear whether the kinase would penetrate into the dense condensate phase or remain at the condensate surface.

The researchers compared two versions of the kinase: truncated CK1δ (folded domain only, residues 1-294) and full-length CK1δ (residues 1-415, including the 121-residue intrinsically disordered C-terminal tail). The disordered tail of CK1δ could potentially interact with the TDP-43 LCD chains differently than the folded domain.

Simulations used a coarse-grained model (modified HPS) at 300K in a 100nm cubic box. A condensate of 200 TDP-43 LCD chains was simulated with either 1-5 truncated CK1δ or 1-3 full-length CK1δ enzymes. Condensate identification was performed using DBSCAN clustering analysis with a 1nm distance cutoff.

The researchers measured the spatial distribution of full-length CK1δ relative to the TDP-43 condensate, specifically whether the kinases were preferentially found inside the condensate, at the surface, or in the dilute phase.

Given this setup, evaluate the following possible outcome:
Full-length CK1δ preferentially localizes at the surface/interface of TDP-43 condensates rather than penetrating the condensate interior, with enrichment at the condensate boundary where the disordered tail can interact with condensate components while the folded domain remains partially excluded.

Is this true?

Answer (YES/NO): YES